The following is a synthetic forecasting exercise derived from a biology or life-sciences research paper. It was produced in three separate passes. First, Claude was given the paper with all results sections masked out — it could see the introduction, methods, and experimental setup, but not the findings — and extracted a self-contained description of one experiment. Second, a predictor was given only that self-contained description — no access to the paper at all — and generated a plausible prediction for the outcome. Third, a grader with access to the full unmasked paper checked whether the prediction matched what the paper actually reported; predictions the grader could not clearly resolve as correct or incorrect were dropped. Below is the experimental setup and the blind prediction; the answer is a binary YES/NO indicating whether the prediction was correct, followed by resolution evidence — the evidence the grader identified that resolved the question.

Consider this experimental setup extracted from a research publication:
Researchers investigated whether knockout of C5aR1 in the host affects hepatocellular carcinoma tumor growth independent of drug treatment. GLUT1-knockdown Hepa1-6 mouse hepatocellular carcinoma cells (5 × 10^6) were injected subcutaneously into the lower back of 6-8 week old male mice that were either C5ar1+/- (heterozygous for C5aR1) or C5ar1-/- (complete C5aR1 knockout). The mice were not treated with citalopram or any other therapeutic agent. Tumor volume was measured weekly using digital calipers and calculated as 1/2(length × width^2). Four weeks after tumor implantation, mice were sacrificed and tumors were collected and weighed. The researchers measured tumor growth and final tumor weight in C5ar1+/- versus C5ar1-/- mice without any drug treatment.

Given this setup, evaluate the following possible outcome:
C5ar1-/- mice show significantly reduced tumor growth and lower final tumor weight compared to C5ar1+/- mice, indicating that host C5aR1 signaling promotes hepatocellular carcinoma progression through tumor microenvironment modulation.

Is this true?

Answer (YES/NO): YES